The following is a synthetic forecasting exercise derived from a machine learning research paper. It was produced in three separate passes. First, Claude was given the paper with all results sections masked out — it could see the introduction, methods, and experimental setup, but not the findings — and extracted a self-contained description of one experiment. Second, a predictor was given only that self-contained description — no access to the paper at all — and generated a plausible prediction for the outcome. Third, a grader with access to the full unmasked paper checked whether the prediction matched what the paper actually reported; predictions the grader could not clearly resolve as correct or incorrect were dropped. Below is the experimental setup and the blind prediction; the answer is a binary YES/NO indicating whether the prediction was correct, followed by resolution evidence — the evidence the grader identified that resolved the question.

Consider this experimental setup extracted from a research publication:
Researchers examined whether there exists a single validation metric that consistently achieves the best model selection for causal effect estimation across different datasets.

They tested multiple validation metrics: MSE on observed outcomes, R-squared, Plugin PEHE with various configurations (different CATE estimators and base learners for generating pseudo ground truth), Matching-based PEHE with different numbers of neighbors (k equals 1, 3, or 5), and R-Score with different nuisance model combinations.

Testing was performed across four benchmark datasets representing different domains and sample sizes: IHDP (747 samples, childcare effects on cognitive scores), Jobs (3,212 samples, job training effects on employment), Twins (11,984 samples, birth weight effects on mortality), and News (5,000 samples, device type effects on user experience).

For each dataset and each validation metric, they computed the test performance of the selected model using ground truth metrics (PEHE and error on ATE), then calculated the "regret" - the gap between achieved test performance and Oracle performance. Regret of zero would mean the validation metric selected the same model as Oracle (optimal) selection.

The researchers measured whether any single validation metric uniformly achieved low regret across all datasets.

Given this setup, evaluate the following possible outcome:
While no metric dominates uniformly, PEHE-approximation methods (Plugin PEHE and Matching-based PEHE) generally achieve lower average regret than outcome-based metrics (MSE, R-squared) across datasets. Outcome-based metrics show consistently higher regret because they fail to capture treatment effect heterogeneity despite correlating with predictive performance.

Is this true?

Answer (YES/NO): NO